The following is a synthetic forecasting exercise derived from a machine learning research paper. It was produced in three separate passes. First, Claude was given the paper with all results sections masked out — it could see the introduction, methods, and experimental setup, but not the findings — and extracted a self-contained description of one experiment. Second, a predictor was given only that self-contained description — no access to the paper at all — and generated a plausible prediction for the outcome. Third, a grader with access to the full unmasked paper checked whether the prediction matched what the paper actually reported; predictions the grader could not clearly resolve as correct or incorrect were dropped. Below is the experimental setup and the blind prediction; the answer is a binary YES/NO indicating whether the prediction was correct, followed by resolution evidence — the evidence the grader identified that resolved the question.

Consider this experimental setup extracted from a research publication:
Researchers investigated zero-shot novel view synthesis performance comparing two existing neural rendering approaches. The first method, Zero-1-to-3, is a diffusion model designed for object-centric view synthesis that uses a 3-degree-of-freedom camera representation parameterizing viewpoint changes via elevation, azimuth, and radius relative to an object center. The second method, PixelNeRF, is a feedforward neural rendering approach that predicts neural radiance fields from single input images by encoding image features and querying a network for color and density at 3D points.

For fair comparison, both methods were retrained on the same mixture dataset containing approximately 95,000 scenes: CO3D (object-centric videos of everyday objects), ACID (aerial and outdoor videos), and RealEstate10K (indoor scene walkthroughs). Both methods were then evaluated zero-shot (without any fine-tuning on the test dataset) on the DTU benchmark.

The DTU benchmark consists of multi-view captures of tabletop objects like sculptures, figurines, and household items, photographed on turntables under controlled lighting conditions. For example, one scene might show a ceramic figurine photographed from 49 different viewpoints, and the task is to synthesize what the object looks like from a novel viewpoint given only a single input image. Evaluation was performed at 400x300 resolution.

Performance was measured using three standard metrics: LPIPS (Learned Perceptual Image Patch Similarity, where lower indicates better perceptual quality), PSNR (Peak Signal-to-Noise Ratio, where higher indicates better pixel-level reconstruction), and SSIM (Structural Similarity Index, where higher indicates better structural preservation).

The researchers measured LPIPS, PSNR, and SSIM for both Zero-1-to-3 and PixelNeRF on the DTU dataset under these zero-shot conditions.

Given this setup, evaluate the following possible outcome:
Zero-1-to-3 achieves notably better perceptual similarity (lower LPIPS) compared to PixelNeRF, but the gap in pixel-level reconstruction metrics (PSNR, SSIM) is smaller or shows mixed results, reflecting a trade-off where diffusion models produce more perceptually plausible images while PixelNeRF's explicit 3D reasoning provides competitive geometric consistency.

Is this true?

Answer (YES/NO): YES